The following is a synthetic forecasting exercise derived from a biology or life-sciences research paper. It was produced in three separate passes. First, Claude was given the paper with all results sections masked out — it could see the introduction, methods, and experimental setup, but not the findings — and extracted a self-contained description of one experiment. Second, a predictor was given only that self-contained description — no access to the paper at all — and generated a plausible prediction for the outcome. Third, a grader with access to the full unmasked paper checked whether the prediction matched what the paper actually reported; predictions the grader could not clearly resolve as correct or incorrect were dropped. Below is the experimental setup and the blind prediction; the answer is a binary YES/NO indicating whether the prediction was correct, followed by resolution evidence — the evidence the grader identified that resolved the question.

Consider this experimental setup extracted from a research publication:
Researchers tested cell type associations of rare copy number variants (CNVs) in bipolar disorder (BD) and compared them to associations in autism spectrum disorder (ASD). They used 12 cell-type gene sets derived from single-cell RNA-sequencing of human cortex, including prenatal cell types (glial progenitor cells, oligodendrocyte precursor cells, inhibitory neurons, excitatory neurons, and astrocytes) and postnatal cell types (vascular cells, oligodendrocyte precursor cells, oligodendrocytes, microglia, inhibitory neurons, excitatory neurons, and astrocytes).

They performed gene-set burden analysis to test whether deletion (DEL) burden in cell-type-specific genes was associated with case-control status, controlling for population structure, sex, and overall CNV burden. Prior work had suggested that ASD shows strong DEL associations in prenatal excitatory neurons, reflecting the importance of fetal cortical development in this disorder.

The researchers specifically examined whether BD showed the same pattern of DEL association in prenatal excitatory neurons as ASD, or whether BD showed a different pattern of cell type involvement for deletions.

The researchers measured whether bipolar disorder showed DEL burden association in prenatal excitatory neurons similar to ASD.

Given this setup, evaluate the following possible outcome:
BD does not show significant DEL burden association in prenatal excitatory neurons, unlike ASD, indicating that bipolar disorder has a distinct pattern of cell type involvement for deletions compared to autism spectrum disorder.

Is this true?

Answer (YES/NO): NO